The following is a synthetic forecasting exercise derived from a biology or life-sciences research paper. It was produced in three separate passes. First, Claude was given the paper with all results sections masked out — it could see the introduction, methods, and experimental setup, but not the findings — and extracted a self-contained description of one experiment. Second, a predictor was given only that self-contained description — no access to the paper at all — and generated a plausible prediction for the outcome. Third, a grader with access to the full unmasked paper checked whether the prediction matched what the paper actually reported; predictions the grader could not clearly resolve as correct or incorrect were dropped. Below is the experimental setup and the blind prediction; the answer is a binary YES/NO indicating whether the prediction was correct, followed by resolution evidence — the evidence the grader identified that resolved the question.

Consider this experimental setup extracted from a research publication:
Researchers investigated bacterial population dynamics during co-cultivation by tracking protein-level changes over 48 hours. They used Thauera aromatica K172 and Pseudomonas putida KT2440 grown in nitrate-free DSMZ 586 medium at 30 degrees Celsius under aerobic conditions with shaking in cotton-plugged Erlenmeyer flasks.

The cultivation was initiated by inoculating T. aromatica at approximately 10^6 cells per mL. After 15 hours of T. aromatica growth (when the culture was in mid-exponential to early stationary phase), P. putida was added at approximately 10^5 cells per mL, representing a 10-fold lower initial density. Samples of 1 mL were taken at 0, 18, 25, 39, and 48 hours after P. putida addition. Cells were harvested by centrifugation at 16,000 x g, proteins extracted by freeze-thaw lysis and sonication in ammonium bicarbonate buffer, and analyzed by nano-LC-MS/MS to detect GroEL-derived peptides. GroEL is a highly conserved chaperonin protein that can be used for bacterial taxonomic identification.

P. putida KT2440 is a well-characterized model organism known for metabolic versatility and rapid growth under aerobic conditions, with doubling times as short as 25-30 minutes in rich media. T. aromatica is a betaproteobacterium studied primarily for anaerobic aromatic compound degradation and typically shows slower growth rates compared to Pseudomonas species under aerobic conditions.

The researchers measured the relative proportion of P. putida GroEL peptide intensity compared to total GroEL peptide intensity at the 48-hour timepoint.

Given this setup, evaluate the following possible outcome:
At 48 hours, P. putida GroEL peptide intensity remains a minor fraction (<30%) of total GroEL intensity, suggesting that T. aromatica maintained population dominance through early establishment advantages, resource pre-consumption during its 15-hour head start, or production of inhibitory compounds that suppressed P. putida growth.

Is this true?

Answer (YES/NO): YES